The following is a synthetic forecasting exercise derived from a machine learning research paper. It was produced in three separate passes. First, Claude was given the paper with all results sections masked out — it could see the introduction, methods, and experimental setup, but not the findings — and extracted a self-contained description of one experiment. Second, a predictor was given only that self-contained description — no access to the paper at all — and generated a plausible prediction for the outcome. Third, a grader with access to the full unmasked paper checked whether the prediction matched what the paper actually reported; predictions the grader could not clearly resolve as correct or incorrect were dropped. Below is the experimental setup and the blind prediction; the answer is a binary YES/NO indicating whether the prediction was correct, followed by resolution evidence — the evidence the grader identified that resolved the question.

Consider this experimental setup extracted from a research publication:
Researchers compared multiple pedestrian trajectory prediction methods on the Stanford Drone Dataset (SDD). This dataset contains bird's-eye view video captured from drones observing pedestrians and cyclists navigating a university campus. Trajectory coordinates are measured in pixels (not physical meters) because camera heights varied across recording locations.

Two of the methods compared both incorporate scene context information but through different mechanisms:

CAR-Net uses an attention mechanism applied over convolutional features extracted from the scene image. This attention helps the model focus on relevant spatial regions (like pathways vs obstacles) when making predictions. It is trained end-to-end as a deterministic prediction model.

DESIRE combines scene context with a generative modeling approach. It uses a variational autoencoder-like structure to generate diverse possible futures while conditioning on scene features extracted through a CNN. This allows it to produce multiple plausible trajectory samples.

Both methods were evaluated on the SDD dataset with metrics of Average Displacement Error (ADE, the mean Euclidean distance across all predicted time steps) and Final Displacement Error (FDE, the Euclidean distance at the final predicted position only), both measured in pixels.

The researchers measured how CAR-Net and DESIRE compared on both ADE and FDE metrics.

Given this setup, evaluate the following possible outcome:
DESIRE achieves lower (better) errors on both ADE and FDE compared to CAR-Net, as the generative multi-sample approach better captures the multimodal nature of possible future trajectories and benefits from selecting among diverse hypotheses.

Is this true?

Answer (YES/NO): NO